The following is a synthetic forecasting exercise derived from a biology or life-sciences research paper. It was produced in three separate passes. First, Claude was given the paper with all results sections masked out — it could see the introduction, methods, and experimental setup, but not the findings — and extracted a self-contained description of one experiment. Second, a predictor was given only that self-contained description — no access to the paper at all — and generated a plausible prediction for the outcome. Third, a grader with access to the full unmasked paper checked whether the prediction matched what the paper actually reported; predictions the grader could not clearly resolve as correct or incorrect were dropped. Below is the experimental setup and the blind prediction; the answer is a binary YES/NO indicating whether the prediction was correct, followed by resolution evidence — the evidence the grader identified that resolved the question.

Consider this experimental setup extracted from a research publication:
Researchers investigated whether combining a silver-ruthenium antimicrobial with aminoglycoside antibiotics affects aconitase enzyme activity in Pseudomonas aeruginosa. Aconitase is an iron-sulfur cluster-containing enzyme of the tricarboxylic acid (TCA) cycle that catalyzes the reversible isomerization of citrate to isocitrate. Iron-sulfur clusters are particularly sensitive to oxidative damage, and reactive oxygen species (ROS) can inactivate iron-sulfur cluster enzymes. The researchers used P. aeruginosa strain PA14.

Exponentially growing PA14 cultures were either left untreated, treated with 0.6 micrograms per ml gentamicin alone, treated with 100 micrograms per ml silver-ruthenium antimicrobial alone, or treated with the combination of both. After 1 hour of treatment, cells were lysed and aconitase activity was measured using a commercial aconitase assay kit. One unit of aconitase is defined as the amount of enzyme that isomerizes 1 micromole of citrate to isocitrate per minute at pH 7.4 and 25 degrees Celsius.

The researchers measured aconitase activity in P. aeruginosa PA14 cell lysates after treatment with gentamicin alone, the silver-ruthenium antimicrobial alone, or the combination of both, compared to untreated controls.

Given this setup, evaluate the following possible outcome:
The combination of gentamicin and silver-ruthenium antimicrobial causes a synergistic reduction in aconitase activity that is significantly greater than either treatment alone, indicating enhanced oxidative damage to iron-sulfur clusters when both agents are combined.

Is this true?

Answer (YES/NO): YES